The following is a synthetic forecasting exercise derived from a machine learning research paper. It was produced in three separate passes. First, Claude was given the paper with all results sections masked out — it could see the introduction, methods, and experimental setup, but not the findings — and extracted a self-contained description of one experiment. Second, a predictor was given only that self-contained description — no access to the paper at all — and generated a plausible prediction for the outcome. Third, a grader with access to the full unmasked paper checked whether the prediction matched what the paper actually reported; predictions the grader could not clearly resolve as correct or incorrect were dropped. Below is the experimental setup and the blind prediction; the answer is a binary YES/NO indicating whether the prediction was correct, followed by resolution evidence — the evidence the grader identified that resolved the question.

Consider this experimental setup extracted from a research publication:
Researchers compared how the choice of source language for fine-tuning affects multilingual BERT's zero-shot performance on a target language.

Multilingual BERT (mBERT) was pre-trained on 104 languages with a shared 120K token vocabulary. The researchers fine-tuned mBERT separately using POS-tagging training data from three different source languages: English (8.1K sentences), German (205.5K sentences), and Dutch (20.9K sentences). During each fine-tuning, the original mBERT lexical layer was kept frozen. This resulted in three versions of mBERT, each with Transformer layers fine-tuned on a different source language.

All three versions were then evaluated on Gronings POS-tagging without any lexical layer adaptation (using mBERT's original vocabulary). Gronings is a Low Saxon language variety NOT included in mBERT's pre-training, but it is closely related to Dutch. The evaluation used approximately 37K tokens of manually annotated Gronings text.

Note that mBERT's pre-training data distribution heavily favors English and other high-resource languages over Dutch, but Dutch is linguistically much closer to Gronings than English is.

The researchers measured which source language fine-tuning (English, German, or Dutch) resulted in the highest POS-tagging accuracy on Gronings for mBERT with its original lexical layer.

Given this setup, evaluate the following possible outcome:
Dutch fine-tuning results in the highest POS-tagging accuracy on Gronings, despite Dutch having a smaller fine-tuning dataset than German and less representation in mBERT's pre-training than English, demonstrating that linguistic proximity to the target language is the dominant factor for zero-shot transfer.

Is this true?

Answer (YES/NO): YES